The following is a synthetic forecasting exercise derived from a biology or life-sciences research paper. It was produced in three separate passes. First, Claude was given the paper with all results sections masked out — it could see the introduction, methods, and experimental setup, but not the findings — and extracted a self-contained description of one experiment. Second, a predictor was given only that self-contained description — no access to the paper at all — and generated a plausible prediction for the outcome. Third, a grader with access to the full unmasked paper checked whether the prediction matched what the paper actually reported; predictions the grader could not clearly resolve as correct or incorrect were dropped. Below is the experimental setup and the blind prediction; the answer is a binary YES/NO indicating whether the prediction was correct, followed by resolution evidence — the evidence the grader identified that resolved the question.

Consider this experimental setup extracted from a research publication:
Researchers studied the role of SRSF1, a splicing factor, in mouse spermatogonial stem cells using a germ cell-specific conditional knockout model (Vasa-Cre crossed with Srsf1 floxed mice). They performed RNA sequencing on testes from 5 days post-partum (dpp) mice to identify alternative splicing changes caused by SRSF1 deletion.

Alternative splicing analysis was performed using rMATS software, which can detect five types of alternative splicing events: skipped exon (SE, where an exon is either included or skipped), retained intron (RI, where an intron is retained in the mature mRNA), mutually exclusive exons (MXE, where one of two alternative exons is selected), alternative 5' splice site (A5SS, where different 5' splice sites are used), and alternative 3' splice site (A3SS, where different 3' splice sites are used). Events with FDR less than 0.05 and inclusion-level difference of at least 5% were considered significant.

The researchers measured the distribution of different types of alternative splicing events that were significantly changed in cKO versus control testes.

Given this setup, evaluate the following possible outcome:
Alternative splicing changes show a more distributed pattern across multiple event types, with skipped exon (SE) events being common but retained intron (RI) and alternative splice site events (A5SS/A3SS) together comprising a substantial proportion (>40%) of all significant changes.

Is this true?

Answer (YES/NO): NO